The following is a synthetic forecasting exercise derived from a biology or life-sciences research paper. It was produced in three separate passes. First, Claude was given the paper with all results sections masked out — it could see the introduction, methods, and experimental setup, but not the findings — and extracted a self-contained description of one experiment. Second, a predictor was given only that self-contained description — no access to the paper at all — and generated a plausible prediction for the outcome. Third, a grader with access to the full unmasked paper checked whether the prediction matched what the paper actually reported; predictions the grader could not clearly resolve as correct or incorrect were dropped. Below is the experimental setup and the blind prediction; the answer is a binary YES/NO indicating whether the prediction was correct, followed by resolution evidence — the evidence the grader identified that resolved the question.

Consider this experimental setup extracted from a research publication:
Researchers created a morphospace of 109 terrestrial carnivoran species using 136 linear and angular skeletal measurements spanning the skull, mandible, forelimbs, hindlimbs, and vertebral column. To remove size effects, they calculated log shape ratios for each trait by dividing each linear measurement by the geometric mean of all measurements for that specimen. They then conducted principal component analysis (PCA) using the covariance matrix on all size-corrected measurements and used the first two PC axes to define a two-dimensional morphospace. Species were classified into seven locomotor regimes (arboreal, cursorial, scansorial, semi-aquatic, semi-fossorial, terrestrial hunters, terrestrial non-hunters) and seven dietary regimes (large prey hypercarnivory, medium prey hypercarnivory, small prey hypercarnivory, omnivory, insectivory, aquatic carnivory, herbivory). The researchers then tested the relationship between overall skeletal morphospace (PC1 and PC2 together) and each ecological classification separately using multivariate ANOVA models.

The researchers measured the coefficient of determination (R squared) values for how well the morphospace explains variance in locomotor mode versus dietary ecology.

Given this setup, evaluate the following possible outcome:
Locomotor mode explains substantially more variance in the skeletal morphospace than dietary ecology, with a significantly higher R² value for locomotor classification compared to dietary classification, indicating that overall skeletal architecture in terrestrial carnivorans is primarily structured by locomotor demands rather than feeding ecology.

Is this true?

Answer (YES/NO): YES